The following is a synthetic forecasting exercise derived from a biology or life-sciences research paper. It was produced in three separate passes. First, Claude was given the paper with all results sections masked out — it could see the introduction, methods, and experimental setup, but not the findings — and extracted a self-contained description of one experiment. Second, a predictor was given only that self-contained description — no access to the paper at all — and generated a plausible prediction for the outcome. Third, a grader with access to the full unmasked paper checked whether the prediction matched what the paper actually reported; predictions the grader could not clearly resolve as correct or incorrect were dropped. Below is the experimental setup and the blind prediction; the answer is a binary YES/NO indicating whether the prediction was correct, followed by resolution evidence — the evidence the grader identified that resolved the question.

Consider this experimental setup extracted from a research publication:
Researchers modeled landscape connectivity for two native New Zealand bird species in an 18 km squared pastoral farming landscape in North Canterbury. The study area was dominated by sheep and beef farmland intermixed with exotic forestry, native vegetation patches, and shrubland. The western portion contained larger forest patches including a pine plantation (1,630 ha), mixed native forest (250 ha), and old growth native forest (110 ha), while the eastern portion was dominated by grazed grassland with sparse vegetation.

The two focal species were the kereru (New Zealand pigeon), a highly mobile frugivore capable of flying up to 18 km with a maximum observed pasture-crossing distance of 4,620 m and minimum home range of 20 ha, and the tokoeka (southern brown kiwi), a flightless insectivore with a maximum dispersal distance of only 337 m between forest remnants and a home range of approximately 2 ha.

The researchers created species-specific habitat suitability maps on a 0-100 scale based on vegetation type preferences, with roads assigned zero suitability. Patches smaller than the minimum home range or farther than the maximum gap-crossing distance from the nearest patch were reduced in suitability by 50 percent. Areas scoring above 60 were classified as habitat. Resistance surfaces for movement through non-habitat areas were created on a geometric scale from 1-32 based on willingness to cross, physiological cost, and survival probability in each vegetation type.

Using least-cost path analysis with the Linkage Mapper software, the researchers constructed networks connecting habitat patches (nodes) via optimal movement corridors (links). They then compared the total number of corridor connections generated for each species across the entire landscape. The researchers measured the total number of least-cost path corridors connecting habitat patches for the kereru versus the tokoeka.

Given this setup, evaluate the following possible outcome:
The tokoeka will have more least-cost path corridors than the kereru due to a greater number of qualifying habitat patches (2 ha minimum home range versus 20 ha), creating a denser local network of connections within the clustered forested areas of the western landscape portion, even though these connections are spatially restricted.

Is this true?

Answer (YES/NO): YES